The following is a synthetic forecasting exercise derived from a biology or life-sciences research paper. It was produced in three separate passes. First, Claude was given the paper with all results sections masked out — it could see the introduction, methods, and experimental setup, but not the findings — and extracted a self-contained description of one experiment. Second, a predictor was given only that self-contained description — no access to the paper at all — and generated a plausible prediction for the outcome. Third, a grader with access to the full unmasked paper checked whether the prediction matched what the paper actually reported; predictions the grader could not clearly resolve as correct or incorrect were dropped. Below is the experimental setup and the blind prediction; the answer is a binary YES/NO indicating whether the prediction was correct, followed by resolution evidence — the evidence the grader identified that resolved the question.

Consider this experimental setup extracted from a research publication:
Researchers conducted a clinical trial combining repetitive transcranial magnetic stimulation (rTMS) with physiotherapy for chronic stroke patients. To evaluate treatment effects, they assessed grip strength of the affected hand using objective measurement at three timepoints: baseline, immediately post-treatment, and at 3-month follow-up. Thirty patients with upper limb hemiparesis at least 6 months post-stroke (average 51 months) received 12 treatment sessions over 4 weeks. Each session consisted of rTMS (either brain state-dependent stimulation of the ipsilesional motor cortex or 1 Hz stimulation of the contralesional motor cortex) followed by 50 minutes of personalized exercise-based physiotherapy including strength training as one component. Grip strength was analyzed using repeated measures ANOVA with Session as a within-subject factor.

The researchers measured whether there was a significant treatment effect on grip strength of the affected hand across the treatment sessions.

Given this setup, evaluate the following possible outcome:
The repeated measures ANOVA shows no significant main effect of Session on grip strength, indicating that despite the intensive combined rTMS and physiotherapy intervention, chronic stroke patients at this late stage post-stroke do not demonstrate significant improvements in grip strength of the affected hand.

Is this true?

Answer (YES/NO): YES